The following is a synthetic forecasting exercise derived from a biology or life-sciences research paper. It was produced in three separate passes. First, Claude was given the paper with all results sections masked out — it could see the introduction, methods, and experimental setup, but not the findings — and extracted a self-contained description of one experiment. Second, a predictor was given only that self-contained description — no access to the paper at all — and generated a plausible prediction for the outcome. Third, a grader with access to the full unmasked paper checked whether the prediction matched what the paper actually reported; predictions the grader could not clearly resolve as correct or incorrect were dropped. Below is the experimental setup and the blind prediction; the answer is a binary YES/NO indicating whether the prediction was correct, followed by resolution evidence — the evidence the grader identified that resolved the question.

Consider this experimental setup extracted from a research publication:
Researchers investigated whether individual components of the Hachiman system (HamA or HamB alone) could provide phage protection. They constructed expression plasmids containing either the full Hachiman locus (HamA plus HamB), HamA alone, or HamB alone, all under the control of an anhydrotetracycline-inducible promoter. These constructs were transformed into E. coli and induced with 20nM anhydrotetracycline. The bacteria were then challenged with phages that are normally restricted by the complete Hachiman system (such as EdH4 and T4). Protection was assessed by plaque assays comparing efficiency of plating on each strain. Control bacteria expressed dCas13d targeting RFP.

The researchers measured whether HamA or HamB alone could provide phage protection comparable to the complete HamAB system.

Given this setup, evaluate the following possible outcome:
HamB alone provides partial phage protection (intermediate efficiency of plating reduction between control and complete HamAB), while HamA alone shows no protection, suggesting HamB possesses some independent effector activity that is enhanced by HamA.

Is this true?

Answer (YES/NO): NO